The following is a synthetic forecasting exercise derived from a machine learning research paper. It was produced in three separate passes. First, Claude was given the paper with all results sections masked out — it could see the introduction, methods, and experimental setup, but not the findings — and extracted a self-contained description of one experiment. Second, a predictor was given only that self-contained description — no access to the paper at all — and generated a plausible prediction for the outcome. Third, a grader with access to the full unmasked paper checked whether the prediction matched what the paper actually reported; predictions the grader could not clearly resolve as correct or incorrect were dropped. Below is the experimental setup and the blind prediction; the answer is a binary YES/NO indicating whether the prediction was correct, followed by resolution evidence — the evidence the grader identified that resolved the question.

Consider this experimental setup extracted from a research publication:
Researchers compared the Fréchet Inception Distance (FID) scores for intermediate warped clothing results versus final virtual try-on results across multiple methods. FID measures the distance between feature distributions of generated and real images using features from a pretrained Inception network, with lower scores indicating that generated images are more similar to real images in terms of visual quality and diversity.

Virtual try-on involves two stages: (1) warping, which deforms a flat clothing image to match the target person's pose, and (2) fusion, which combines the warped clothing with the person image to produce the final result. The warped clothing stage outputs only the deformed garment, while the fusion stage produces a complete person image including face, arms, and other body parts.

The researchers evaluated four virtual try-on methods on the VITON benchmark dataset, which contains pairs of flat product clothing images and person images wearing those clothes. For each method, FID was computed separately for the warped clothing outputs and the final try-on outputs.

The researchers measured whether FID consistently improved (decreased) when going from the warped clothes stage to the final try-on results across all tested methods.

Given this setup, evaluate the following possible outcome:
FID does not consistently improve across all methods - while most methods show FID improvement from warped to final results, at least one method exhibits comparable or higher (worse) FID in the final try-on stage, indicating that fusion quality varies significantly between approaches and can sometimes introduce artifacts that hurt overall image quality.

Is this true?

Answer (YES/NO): NO